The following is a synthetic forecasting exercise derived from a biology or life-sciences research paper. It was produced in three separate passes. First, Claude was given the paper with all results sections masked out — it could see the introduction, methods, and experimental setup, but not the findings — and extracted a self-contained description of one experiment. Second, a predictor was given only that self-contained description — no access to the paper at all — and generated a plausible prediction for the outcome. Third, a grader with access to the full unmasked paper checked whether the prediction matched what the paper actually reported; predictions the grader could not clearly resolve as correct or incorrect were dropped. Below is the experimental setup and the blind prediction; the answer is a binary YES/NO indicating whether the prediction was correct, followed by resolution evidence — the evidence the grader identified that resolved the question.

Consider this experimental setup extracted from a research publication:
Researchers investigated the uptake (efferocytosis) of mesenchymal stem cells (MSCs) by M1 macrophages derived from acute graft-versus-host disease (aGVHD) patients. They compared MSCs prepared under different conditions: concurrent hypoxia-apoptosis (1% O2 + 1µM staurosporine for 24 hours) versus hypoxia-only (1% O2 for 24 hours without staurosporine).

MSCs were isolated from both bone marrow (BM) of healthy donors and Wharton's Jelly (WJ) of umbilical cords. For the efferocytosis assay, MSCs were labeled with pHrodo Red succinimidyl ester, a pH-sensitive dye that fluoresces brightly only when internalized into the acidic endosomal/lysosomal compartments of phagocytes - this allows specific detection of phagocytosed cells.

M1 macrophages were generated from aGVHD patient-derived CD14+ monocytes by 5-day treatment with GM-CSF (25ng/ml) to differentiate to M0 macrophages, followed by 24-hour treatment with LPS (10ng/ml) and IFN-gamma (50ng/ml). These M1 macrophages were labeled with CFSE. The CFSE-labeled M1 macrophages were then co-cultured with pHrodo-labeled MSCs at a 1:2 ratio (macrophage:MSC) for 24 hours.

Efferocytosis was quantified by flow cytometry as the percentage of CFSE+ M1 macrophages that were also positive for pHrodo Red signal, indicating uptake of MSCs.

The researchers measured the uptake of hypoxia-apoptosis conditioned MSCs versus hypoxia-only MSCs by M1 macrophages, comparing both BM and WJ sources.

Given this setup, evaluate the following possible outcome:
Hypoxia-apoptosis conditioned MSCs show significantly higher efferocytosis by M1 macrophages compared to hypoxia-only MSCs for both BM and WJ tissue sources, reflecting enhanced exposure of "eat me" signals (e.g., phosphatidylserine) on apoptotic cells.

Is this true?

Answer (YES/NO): YES